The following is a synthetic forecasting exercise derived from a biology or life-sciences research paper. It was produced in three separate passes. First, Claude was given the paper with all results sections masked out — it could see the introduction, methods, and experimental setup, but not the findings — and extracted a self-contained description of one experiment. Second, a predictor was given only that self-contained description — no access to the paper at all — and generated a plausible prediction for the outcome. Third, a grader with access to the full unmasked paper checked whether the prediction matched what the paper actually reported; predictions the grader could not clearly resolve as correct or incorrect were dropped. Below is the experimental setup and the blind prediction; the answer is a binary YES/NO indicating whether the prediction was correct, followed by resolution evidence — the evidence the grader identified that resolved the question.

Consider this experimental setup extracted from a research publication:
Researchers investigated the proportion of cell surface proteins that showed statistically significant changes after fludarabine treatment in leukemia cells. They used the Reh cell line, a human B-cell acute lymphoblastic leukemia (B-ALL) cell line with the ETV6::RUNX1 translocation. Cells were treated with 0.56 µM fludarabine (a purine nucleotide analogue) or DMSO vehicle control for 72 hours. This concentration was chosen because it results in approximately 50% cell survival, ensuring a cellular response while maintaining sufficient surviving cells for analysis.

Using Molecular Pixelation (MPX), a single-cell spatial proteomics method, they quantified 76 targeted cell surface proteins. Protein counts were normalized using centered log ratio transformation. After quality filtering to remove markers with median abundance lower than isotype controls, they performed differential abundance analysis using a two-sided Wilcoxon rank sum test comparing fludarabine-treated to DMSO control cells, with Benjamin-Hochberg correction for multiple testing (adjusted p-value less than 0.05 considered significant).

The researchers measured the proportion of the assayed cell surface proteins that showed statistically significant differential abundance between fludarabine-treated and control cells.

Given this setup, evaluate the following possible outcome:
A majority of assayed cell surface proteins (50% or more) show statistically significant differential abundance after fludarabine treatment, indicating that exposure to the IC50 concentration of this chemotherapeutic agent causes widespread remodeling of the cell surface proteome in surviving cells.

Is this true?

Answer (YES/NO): NO